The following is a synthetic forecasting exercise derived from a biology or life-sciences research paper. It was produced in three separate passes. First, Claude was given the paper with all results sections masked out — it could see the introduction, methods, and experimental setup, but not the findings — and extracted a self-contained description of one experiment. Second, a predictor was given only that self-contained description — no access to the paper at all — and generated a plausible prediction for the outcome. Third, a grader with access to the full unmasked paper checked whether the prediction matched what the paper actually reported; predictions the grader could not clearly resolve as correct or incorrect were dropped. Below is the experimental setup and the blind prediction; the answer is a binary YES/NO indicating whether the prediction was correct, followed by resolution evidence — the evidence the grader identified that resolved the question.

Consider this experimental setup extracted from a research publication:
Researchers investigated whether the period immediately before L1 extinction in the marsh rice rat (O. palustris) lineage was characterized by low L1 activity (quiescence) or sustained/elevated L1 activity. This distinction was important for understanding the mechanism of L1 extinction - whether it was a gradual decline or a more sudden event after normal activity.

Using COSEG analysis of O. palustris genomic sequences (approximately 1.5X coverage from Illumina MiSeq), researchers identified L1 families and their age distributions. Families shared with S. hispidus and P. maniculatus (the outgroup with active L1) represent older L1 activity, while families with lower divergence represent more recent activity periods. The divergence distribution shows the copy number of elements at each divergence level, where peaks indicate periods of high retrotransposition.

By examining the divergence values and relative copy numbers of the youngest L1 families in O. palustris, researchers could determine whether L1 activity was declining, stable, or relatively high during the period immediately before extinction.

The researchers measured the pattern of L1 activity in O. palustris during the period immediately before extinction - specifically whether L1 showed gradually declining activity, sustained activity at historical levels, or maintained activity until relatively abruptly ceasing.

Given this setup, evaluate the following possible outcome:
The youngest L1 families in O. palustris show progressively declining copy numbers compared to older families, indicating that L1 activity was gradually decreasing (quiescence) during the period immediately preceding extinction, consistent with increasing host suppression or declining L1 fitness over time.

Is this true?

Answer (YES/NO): NO